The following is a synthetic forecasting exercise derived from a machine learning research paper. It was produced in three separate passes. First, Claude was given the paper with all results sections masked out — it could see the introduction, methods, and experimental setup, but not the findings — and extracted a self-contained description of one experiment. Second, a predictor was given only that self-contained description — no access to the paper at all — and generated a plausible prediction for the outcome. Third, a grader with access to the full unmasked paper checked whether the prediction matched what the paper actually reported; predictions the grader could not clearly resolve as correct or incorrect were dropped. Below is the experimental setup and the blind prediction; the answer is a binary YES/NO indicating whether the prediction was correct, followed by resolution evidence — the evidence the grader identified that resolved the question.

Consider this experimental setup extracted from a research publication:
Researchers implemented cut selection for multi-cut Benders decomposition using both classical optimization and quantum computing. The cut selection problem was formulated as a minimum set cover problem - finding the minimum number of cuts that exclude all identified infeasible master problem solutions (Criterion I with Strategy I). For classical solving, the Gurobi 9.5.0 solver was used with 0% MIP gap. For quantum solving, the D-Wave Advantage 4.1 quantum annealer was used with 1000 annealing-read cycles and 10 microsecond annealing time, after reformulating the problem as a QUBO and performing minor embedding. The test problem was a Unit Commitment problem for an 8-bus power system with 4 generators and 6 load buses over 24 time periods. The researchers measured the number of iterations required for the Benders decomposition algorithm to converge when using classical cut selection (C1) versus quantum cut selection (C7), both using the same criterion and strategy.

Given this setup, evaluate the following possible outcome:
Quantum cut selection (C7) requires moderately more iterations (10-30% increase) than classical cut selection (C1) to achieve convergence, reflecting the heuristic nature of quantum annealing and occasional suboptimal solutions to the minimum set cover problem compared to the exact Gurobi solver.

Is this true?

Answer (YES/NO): NO